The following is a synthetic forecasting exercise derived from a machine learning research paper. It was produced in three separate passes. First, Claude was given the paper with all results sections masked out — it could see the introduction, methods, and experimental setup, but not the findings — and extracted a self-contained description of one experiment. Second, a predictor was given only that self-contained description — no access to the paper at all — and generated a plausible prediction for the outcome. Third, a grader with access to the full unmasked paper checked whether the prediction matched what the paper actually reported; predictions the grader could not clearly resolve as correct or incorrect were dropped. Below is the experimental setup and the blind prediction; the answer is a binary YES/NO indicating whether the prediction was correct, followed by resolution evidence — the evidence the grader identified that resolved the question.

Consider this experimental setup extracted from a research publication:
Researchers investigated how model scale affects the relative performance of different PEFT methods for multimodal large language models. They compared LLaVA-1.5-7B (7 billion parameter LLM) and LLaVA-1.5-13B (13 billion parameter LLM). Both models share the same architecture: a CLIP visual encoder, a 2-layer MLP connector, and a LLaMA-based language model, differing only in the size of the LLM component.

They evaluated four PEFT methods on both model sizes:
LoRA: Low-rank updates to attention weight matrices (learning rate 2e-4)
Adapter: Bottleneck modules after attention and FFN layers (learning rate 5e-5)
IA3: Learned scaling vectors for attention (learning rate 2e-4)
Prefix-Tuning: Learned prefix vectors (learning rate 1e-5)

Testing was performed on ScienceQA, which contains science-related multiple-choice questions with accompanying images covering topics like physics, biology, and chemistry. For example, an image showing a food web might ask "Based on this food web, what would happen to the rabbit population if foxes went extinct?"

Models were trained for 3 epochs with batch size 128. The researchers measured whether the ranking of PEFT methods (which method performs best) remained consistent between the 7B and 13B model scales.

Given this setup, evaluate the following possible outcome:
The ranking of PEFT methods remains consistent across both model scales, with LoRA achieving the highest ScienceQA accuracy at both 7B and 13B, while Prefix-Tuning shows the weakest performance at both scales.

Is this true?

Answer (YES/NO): YES